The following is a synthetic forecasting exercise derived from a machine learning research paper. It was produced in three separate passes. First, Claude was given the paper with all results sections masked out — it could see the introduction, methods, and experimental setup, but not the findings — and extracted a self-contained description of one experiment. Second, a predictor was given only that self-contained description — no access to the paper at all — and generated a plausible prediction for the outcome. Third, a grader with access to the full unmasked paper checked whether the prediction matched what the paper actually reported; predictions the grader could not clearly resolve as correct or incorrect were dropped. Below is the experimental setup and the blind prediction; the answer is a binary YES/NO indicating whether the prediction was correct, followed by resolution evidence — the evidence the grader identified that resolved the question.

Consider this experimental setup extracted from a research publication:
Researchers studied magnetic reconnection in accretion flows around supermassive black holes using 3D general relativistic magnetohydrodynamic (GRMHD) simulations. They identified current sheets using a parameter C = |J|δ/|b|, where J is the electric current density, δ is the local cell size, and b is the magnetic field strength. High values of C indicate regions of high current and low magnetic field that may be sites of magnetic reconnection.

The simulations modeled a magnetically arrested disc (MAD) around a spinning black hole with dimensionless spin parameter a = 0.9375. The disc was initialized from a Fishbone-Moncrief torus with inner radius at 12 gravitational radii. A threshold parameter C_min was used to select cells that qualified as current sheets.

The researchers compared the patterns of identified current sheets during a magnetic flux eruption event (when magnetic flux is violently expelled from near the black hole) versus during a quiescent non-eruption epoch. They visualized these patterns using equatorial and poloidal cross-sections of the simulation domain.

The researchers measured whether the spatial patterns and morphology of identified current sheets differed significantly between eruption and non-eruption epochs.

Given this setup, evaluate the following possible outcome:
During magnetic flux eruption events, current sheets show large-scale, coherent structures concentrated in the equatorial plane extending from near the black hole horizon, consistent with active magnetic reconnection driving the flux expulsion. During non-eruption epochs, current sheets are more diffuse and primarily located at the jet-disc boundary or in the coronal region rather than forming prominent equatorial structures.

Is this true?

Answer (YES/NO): NO